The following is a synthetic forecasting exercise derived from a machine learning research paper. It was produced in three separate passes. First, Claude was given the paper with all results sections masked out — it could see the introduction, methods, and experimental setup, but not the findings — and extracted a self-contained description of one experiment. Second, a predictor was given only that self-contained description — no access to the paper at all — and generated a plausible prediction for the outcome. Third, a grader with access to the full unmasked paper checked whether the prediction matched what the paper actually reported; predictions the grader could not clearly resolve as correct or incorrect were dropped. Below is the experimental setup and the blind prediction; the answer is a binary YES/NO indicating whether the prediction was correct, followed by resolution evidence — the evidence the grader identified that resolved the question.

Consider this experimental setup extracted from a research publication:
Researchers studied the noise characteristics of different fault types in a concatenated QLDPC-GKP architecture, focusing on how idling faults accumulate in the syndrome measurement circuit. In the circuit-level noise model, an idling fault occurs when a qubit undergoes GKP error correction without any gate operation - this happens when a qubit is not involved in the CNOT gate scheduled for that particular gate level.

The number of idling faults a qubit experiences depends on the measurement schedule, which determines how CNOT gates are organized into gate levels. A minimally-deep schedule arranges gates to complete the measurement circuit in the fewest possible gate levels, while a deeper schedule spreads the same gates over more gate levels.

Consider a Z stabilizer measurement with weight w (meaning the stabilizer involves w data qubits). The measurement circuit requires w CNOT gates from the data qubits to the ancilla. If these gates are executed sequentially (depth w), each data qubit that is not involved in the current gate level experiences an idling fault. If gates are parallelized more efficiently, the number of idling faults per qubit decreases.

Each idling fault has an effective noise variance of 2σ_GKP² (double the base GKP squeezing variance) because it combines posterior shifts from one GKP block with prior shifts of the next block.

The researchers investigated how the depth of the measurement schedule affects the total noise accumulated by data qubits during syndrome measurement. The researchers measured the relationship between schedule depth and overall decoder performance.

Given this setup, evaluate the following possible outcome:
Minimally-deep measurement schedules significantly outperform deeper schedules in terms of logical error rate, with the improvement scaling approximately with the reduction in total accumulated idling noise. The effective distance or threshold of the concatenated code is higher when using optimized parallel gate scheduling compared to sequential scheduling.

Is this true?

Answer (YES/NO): NO